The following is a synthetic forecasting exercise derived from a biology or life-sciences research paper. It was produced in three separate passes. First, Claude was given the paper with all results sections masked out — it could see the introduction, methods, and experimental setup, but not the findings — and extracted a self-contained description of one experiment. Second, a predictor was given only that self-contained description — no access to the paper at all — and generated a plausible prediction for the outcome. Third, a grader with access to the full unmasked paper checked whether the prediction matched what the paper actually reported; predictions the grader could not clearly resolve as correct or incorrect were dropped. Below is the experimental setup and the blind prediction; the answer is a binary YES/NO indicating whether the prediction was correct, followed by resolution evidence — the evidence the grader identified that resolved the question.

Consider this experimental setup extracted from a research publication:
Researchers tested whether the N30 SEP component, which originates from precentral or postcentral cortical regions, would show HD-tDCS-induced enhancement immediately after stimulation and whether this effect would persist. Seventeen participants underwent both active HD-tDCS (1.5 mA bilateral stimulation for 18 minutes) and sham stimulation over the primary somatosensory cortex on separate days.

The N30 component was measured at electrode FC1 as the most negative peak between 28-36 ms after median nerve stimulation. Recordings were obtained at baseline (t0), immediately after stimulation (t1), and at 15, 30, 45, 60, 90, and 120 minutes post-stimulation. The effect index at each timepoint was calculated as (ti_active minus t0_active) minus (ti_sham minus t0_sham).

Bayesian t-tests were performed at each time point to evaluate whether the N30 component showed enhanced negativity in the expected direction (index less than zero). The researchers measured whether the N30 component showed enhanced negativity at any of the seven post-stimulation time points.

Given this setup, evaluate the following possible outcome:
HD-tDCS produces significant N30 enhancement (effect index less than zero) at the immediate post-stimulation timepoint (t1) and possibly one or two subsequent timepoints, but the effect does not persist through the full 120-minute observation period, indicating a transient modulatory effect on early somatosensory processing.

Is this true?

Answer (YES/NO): NO